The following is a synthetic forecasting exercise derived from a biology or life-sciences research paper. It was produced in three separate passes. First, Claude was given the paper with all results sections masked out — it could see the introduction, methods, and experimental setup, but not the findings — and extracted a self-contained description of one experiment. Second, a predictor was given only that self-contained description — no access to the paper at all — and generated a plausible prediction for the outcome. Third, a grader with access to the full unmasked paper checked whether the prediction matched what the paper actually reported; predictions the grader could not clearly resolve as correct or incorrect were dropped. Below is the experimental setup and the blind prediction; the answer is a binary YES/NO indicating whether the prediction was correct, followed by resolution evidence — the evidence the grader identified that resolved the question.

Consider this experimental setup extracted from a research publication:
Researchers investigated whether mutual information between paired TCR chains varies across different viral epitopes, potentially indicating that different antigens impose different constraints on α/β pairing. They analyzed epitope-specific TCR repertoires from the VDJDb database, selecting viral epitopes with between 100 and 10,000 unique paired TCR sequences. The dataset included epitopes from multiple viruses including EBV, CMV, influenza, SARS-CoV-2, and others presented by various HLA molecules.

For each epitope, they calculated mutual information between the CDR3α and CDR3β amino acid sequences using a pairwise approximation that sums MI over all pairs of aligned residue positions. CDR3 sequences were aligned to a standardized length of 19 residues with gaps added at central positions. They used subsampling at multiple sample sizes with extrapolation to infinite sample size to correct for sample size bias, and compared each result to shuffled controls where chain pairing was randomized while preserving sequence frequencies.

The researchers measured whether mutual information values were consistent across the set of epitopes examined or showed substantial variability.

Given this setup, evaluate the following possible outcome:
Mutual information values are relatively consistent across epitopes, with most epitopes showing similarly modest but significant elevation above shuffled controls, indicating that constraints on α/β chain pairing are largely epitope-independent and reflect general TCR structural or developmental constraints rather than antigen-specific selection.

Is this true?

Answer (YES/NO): NO